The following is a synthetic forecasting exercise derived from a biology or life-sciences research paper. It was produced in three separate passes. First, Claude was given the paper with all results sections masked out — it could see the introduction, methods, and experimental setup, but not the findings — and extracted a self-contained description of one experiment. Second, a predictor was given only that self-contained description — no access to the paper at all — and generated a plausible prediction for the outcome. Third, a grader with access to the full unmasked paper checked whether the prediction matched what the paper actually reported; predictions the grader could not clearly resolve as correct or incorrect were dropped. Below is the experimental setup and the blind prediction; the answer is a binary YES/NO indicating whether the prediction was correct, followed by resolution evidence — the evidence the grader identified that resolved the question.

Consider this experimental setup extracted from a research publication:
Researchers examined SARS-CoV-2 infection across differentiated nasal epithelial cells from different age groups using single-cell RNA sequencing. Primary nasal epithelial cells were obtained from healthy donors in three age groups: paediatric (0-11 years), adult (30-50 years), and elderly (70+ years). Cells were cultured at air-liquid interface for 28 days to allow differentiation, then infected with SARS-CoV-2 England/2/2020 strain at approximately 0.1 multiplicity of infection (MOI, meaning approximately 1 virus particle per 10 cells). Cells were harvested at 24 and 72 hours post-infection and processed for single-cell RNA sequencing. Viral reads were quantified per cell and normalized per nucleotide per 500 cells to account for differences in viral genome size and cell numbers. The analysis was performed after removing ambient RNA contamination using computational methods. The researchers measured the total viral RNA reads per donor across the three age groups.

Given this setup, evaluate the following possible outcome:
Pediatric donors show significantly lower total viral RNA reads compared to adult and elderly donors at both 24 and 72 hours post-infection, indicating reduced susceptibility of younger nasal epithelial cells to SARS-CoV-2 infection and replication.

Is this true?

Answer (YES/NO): NO